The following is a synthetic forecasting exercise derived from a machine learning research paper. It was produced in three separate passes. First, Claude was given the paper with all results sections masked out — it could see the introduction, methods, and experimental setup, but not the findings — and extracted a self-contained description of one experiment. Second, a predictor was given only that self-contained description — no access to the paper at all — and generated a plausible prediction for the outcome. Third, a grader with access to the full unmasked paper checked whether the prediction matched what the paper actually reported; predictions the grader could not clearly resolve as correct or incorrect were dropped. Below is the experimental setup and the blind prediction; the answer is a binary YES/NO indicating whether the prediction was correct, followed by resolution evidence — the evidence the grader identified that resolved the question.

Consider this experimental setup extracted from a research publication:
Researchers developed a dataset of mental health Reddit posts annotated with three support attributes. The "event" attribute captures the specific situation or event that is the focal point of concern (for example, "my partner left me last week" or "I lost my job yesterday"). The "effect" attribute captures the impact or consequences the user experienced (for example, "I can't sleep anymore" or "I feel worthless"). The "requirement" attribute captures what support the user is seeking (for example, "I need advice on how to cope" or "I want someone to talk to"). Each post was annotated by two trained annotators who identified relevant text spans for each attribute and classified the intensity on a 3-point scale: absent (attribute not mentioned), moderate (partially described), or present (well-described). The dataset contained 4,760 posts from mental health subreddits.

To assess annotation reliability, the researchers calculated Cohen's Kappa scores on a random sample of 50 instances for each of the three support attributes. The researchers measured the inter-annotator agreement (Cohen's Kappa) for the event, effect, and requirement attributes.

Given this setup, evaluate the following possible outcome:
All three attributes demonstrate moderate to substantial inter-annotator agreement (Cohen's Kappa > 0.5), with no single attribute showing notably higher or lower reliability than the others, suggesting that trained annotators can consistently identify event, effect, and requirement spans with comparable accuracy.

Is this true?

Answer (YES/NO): NO